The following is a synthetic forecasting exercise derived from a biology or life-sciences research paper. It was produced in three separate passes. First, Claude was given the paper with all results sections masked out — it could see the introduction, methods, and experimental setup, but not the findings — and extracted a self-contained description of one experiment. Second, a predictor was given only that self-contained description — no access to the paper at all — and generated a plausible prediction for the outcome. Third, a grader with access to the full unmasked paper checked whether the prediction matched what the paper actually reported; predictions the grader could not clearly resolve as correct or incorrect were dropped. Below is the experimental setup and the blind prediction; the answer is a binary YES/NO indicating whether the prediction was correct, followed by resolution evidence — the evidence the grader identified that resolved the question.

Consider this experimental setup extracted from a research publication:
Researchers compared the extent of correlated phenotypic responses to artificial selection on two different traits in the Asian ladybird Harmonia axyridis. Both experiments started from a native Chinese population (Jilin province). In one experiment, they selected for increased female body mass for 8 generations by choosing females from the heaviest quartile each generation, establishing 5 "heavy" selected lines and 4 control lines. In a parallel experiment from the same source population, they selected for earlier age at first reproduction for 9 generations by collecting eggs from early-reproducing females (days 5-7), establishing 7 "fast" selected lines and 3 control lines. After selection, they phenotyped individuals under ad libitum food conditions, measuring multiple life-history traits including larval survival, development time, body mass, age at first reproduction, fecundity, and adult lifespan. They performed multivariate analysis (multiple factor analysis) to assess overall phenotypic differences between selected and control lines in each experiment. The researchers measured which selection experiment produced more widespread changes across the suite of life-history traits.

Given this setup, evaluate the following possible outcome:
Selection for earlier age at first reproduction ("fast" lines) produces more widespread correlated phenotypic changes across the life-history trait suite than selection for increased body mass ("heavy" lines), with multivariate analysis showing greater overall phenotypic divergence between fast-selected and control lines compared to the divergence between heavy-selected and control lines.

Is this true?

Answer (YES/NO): YES